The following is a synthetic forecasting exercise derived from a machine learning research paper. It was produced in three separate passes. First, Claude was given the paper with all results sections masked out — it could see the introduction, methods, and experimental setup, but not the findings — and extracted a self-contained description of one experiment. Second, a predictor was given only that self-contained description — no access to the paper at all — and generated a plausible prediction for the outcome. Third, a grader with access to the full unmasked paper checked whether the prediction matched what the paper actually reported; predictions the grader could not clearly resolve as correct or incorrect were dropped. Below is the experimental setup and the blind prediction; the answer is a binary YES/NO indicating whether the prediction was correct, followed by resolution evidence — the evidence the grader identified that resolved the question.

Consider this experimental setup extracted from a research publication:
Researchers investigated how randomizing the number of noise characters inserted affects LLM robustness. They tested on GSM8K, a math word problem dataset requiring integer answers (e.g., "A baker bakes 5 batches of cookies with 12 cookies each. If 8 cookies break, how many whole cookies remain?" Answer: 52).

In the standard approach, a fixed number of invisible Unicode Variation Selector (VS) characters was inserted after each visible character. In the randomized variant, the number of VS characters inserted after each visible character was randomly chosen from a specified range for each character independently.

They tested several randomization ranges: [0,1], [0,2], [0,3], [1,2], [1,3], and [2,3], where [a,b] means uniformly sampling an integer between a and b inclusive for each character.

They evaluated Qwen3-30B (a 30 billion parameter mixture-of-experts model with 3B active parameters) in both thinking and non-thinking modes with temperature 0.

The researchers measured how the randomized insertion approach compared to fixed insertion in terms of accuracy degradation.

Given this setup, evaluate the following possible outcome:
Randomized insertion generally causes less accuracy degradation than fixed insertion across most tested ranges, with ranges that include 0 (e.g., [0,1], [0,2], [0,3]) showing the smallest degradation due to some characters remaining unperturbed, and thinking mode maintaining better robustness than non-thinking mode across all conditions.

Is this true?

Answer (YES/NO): NO